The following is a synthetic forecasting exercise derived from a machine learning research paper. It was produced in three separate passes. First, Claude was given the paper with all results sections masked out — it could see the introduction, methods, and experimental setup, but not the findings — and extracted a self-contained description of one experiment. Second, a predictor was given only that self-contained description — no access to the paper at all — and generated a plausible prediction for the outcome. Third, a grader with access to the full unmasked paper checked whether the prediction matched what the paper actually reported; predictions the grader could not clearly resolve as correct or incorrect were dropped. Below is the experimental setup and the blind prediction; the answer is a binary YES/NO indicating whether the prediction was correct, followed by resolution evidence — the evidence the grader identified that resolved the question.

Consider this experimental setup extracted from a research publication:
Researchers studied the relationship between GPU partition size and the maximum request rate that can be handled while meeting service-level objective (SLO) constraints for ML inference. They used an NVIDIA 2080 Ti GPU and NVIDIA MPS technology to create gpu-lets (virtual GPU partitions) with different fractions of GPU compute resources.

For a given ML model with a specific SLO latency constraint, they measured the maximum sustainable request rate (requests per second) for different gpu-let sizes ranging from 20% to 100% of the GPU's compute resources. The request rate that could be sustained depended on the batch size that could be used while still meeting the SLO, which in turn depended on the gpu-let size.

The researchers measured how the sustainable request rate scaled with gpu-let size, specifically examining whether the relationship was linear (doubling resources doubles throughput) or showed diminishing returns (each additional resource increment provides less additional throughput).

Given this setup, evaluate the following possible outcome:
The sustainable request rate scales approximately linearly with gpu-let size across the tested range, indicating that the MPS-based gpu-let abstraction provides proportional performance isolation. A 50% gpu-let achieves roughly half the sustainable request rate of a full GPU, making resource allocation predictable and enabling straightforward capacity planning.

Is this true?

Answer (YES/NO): NO